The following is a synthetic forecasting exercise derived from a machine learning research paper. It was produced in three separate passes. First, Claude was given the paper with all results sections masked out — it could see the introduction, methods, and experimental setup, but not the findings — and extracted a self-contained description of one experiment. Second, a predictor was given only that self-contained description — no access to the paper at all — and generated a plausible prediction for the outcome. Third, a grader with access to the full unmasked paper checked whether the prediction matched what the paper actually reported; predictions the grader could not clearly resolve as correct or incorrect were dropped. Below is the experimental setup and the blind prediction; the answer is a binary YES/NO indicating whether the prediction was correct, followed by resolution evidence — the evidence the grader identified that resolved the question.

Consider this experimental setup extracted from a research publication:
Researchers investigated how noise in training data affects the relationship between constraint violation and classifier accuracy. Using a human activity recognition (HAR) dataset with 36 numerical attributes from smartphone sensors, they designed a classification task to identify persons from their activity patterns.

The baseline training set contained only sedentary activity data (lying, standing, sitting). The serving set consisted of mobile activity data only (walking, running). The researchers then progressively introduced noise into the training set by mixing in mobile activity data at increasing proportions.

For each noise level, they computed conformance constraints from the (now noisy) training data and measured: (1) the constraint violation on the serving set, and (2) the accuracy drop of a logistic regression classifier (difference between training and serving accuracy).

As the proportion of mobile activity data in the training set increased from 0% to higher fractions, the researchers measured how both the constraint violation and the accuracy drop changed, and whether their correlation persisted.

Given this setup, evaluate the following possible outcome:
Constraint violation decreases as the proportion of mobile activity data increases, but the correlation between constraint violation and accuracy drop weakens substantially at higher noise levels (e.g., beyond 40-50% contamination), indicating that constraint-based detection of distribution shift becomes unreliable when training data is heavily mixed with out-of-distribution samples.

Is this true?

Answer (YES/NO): NO